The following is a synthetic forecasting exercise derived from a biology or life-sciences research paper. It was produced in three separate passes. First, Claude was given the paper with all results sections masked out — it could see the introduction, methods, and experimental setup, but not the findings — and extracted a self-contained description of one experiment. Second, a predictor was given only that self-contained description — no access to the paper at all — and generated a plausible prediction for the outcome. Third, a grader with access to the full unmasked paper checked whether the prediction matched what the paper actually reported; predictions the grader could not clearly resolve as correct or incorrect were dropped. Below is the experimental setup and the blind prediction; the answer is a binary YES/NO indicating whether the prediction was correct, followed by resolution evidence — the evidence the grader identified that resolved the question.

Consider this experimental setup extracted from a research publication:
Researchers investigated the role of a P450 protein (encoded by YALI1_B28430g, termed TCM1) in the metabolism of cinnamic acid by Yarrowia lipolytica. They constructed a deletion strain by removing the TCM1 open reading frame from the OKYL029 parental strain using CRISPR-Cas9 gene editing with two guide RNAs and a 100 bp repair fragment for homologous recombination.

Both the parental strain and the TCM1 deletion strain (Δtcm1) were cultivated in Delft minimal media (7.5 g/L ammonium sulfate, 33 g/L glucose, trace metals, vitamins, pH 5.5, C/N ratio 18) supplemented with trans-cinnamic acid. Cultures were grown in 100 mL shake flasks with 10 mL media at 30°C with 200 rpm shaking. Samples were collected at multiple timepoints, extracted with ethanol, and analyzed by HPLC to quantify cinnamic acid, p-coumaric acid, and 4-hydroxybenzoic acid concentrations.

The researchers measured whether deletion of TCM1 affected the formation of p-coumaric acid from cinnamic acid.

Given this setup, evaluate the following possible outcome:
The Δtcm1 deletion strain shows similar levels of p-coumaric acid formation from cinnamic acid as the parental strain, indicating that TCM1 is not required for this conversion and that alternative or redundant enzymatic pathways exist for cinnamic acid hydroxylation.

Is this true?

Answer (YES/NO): NO